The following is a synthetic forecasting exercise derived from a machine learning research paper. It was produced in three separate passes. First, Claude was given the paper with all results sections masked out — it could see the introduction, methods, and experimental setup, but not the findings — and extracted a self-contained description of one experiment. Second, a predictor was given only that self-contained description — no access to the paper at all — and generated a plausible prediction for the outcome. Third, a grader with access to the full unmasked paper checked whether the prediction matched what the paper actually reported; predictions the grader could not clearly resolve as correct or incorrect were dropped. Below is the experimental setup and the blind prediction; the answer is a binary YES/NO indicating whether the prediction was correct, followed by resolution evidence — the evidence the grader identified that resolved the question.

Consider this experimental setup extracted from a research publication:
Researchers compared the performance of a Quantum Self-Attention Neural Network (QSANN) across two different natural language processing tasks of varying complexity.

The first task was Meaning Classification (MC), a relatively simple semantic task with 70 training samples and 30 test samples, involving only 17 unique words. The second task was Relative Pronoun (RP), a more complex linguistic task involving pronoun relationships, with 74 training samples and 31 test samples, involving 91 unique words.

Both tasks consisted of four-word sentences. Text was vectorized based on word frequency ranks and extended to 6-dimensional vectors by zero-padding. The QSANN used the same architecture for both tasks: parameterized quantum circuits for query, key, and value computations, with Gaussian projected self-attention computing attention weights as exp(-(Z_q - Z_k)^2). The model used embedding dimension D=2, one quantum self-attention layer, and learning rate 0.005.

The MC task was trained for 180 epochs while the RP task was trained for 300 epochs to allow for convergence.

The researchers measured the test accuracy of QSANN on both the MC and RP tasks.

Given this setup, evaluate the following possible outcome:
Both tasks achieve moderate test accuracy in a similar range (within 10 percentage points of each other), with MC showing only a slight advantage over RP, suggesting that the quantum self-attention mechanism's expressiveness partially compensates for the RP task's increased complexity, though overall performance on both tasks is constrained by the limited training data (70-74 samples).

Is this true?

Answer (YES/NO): YES